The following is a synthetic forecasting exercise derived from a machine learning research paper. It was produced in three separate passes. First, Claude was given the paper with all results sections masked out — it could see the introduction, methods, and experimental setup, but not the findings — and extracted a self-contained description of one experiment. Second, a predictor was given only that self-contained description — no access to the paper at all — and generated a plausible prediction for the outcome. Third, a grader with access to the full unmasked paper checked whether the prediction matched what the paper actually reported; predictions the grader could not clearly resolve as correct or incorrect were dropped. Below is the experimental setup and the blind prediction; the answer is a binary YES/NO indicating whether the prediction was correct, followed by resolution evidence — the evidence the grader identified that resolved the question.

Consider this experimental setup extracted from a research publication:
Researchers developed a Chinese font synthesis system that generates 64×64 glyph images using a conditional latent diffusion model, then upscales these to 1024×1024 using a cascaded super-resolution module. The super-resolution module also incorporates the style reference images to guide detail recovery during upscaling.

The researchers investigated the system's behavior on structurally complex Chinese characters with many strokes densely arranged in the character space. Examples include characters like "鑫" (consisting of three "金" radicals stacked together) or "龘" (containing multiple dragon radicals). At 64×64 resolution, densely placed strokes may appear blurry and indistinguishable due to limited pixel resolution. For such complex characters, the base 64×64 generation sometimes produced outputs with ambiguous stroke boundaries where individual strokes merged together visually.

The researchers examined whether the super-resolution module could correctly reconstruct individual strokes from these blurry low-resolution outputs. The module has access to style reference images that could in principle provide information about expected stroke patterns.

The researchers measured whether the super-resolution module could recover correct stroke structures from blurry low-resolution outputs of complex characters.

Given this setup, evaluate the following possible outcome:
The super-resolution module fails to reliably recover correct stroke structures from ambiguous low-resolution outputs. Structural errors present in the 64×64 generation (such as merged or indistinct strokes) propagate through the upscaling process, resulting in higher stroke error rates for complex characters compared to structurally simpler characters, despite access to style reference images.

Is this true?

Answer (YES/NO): YES